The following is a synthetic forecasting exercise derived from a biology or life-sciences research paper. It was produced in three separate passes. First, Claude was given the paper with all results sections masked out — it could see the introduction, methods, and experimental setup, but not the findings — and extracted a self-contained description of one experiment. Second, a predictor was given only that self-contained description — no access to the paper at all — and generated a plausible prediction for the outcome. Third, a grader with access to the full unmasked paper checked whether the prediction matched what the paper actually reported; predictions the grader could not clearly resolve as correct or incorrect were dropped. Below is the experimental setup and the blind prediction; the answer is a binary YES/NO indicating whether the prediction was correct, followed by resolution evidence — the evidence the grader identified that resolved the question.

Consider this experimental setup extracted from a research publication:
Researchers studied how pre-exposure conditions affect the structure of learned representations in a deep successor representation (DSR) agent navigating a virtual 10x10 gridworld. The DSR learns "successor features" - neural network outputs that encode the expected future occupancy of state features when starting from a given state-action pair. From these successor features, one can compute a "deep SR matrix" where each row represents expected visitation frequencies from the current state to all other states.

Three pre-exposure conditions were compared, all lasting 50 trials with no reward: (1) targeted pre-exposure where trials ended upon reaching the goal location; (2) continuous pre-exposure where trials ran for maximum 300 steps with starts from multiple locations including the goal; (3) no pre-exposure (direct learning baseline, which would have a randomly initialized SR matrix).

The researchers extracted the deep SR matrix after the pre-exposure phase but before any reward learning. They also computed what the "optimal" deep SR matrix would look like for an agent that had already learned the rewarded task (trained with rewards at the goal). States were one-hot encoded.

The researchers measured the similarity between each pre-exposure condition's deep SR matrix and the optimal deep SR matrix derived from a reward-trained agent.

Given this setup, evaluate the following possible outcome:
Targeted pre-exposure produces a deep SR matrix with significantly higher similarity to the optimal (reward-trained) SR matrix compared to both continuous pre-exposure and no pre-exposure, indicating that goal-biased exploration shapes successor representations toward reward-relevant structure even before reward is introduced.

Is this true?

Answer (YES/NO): YES